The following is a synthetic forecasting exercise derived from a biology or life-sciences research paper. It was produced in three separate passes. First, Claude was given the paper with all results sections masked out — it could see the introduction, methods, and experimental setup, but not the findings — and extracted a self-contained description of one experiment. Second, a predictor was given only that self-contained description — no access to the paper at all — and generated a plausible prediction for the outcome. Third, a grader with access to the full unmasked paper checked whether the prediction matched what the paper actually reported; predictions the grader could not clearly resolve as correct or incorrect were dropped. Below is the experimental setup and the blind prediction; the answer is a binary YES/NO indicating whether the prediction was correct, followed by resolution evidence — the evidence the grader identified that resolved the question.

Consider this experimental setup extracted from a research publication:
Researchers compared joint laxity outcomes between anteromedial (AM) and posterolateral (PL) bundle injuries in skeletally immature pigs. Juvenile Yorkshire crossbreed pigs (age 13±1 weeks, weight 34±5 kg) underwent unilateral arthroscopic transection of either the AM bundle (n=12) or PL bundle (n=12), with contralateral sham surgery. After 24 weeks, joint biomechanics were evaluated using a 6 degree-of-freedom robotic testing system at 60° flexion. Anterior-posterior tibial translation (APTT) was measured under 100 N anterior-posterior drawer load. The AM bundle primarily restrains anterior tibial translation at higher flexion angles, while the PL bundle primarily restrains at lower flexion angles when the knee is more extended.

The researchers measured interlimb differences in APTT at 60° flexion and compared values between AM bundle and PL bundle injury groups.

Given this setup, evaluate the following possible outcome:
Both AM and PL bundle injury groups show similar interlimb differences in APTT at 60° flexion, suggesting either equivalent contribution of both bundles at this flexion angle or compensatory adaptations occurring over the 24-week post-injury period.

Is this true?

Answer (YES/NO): NO